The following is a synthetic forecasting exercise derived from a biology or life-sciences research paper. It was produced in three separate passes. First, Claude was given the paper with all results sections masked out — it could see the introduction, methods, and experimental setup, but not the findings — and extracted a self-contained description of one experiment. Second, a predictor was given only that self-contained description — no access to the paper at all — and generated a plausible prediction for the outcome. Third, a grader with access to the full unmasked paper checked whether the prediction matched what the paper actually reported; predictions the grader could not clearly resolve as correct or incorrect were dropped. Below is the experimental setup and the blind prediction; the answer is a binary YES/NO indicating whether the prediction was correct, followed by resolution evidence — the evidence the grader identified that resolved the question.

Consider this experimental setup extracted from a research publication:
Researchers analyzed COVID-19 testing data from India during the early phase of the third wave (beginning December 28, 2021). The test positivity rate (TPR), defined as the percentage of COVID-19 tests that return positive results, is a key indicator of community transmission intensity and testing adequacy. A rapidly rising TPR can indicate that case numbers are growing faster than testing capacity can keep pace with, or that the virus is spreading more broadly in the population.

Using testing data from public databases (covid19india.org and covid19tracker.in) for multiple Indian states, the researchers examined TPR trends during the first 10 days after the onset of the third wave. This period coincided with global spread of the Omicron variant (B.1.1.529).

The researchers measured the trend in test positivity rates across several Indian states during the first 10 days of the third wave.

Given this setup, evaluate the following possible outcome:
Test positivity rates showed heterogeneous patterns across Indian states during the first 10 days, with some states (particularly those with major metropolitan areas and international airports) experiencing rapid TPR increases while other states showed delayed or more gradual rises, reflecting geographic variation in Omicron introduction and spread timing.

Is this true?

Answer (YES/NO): NO